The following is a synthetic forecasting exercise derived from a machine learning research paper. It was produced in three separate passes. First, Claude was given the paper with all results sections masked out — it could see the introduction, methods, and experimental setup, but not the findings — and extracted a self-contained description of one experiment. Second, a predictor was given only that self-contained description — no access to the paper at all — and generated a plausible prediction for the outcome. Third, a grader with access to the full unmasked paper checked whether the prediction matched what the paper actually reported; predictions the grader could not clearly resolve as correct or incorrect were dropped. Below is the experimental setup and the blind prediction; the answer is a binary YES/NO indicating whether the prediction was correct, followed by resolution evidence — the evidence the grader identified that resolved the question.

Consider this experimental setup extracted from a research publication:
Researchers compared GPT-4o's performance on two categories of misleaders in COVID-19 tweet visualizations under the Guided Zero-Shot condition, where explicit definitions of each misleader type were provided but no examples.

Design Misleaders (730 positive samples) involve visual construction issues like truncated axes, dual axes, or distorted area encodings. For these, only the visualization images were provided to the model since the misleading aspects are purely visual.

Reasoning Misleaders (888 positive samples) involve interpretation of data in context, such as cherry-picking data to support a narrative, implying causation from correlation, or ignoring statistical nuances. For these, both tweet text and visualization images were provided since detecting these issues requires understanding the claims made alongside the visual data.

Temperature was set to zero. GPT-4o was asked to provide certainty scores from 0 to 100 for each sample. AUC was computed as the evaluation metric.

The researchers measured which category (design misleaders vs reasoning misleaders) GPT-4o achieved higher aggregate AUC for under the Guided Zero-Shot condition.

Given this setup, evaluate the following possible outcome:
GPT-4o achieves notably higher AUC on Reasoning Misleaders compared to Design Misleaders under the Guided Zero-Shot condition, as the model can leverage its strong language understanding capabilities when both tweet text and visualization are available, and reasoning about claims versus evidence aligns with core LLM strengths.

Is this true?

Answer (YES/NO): NO